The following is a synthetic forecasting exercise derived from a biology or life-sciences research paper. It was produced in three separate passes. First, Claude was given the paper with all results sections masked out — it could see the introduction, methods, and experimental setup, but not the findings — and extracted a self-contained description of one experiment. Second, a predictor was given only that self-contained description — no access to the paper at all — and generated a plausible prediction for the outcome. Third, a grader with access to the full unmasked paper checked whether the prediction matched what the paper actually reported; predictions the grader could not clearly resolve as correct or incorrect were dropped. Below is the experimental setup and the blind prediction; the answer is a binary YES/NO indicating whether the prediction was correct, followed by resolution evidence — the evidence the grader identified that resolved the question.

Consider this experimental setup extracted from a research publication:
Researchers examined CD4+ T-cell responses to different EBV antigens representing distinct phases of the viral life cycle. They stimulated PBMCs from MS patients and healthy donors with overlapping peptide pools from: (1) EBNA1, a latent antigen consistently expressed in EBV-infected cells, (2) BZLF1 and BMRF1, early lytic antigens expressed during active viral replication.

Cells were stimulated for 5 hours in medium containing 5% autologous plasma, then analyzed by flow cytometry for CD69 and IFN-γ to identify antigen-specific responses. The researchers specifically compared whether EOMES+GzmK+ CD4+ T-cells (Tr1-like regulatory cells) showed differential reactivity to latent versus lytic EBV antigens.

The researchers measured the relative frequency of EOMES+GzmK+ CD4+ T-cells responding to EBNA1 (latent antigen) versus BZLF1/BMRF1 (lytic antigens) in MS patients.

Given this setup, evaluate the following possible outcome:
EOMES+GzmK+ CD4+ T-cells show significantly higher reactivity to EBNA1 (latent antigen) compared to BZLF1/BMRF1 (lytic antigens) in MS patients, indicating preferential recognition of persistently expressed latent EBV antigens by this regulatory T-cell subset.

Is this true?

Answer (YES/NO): YES